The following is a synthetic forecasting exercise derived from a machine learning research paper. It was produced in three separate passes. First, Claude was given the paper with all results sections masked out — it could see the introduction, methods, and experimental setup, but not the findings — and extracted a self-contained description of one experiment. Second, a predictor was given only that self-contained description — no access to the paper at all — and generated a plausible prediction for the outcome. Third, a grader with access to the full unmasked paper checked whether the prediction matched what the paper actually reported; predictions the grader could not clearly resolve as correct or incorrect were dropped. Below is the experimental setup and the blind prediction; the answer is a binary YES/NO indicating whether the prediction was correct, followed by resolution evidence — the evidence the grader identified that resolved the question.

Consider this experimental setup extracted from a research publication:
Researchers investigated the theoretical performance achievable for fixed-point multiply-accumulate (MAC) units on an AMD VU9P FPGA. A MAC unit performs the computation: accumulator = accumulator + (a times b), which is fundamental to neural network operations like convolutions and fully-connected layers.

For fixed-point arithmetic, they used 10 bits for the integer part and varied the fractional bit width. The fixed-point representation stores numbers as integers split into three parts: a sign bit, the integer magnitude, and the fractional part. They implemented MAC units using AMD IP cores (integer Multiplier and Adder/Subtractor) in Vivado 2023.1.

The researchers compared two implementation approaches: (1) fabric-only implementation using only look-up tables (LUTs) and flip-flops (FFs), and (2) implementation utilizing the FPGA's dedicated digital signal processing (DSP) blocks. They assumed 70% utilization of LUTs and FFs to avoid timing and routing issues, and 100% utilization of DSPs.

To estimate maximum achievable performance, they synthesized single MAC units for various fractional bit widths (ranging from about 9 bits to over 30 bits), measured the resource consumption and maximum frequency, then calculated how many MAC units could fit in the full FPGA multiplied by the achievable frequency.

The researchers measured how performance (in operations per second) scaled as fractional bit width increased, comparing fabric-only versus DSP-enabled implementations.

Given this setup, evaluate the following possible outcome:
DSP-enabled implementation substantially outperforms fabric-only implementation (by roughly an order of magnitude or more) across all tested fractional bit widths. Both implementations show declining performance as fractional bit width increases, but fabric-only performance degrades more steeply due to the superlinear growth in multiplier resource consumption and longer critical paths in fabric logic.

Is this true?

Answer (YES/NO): NO